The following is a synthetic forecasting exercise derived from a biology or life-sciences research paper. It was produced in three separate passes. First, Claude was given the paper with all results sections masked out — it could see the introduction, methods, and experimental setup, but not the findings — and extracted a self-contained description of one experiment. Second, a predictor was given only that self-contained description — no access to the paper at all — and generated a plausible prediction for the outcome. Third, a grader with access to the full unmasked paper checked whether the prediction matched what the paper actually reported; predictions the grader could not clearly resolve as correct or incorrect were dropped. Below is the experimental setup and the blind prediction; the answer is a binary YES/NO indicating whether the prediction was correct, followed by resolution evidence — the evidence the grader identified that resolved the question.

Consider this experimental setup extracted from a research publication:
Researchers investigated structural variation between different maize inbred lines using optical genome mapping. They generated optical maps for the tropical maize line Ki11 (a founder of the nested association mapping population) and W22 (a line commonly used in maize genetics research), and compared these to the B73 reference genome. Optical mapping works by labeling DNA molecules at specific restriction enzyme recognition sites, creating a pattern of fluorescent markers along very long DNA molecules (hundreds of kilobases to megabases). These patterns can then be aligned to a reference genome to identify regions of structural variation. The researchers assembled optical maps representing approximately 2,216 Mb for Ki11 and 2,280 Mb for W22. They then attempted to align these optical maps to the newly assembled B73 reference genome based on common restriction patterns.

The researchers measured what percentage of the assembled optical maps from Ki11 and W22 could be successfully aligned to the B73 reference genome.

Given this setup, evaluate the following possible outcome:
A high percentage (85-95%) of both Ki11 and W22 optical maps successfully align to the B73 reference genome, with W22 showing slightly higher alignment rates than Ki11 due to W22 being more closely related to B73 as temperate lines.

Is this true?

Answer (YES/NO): NO